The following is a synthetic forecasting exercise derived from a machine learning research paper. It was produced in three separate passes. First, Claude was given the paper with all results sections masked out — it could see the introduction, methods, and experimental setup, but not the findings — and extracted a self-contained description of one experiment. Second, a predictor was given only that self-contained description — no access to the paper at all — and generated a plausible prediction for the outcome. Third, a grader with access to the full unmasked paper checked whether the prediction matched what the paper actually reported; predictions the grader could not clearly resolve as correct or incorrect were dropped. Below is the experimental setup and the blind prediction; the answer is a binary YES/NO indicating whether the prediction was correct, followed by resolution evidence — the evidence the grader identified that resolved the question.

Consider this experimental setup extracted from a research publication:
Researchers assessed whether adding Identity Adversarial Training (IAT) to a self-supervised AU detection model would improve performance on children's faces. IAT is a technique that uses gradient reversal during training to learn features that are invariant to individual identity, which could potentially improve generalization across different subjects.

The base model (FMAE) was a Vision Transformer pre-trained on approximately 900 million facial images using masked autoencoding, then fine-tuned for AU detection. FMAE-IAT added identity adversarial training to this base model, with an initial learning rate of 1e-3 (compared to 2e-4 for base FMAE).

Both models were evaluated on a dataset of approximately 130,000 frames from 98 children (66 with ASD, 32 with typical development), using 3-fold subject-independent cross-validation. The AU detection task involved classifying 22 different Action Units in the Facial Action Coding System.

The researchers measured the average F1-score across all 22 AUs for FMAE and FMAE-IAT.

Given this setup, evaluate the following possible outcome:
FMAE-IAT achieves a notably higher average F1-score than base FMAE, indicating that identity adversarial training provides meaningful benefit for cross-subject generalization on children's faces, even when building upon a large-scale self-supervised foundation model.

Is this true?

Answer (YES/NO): NO